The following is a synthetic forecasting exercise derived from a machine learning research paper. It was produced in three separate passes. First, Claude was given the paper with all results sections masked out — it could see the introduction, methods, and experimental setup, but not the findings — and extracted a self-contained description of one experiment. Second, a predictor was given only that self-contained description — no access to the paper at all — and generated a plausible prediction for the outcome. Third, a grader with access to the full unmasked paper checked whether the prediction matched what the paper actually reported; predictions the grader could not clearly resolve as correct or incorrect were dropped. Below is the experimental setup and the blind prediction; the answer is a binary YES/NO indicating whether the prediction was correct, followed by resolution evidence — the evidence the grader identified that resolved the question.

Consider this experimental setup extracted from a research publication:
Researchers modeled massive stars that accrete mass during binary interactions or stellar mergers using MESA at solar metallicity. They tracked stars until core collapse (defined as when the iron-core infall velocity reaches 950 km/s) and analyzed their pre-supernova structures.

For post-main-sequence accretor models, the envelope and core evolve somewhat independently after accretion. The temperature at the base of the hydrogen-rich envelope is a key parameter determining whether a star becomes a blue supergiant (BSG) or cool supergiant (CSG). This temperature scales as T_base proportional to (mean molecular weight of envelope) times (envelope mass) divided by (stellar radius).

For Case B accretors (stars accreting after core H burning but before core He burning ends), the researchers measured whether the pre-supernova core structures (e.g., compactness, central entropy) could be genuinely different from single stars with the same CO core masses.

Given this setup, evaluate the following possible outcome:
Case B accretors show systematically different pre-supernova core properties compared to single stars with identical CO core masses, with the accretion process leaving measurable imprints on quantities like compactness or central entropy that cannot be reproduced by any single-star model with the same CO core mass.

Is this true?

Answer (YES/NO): YES